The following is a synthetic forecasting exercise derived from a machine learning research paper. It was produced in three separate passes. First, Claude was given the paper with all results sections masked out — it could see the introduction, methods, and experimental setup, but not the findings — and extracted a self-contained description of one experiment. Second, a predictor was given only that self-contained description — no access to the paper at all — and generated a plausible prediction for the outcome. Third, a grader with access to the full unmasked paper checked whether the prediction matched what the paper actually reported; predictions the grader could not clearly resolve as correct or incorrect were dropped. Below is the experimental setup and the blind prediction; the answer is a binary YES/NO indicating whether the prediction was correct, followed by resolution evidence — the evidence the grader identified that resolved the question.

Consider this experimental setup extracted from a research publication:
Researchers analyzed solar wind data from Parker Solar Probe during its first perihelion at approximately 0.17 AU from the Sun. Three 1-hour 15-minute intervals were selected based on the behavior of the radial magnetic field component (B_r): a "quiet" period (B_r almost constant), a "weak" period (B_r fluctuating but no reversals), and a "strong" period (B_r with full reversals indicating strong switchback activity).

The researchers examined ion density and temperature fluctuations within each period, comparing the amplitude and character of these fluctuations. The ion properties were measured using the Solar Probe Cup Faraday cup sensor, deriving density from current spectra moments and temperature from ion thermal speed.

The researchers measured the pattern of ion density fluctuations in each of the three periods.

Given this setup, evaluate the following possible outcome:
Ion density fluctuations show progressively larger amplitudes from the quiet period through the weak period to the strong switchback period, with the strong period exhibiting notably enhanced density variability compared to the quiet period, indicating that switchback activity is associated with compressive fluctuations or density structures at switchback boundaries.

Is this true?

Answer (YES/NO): NO